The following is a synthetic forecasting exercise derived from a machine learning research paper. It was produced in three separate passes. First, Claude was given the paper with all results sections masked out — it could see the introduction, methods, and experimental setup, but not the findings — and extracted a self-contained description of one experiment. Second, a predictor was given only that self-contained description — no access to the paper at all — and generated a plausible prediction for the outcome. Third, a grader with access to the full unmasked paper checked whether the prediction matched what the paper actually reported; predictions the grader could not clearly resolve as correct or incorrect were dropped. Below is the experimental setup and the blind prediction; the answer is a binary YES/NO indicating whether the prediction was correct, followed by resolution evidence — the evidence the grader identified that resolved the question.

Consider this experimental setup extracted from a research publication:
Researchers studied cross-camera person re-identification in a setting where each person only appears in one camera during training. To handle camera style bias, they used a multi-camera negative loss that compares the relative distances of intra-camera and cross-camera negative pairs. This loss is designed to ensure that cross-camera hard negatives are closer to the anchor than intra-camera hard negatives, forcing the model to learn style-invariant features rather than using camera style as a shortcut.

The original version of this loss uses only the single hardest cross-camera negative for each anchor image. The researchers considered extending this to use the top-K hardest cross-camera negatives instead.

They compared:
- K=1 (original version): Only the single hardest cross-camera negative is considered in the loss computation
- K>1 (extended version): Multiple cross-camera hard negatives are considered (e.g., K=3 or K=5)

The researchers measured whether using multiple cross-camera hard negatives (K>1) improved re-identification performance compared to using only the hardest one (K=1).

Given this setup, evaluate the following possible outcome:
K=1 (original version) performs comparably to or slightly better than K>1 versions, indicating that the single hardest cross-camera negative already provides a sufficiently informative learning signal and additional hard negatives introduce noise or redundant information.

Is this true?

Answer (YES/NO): NO